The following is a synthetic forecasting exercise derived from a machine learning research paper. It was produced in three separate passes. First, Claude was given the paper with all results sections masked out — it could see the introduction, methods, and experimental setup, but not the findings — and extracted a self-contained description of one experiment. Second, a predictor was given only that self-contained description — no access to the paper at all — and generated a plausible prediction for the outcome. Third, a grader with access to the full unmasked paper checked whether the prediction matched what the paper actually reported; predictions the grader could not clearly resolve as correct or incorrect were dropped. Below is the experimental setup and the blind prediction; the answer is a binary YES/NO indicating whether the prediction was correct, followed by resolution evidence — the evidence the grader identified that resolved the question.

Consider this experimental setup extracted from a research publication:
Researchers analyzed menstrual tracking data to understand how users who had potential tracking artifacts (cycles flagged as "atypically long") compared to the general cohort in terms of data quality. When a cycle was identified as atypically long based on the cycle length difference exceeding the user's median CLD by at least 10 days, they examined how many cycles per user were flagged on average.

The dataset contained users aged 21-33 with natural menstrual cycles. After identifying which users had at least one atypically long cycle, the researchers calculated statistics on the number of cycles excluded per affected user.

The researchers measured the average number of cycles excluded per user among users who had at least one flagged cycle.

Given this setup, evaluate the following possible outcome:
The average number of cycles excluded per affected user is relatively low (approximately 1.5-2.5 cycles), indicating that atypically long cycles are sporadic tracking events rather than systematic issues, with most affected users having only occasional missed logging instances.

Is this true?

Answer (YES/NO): YES